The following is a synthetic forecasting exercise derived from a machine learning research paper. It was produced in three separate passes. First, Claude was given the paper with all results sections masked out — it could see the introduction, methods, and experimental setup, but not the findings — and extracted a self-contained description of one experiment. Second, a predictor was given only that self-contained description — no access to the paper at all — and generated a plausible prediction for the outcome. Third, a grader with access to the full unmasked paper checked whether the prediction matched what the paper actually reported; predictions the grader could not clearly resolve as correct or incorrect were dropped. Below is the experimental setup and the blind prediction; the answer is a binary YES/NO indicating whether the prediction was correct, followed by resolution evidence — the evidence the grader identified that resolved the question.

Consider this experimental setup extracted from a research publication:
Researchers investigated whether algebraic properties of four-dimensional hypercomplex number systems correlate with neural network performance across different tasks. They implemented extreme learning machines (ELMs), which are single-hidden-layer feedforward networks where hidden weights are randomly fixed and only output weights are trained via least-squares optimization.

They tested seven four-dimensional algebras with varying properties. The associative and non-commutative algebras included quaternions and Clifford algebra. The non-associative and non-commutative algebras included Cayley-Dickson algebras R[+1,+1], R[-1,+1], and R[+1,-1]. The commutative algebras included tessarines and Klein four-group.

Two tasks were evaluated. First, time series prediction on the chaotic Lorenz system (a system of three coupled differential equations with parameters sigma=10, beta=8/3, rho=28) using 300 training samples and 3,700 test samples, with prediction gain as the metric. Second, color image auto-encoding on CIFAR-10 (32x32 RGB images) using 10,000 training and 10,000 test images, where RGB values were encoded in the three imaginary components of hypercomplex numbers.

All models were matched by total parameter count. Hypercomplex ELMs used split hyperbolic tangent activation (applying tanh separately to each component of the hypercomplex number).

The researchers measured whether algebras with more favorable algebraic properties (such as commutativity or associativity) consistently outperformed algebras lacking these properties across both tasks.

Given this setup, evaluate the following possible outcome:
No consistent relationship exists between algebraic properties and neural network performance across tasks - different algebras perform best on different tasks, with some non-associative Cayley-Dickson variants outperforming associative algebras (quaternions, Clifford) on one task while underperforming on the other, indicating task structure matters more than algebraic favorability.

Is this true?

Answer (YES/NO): YES